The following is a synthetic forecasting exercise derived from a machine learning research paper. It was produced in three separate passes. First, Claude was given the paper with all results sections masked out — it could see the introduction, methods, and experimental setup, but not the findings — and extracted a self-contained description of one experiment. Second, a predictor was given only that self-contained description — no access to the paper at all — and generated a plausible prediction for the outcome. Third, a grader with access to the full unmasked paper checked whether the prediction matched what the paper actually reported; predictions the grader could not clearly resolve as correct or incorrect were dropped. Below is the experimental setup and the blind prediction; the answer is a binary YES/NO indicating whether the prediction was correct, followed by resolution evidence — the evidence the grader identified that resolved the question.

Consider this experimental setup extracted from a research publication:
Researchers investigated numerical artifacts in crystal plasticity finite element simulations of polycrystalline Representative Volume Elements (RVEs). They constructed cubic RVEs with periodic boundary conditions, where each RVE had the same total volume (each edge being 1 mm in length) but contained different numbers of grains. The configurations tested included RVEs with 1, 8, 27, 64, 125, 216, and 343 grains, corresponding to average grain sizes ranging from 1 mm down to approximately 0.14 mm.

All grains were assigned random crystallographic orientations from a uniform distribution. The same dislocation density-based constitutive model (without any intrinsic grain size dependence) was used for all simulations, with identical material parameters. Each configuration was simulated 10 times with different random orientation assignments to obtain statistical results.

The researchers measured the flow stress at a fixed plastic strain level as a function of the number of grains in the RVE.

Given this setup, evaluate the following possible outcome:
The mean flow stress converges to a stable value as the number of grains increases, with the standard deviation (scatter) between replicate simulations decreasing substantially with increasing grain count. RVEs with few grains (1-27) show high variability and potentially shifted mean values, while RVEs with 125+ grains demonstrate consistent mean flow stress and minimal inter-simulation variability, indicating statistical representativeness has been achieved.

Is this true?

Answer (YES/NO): NO